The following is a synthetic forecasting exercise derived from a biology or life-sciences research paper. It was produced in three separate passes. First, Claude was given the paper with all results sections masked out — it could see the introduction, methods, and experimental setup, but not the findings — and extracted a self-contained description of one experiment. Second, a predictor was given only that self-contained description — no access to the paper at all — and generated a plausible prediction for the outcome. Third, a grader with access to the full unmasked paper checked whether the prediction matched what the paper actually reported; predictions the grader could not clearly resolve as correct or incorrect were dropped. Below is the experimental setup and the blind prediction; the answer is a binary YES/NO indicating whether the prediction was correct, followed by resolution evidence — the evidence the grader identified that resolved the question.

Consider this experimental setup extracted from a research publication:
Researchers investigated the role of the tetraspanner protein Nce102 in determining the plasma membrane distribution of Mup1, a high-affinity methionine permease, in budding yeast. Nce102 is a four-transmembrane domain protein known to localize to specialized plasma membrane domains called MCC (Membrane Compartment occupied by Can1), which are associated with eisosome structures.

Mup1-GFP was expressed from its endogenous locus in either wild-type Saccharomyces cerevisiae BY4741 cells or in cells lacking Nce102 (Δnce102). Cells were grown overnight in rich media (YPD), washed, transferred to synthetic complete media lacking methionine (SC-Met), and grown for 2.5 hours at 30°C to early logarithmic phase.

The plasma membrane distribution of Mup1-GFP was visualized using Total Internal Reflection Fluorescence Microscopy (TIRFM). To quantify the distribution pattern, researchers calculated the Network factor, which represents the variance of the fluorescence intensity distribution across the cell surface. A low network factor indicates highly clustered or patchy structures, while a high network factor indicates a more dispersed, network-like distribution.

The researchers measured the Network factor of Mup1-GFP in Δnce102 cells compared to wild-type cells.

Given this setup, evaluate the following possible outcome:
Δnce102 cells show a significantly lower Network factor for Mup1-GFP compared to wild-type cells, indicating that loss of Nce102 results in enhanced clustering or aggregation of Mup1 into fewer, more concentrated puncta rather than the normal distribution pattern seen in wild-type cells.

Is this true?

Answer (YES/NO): NO